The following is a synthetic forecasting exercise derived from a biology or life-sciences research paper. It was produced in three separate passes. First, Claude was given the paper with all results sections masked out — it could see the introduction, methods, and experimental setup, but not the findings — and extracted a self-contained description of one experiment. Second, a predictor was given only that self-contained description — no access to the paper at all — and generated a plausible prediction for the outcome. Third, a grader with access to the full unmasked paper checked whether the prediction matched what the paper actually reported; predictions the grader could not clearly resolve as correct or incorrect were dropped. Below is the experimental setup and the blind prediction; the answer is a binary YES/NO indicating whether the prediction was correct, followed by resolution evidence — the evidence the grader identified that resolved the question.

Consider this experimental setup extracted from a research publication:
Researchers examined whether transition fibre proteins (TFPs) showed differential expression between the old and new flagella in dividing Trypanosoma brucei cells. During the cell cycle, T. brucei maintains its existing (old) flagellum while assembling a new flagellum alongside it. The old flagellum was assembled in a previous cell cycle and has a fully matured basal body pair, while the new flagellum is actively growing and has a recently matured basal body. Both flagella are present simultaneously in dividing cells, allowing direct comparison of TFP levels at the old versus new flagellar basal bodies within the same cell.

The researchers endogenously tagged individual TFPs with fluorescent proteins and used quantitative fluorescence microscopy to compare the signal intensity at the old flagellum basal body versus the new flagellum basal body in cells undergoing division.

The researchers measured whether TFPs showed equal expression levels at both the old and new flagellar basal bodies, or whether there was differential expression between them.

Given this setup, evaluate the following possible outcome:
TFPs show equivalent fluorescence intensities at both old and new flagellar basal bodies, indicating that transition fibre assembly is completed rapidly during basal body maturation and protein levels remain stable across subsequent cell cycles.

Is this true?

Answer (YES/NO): NO